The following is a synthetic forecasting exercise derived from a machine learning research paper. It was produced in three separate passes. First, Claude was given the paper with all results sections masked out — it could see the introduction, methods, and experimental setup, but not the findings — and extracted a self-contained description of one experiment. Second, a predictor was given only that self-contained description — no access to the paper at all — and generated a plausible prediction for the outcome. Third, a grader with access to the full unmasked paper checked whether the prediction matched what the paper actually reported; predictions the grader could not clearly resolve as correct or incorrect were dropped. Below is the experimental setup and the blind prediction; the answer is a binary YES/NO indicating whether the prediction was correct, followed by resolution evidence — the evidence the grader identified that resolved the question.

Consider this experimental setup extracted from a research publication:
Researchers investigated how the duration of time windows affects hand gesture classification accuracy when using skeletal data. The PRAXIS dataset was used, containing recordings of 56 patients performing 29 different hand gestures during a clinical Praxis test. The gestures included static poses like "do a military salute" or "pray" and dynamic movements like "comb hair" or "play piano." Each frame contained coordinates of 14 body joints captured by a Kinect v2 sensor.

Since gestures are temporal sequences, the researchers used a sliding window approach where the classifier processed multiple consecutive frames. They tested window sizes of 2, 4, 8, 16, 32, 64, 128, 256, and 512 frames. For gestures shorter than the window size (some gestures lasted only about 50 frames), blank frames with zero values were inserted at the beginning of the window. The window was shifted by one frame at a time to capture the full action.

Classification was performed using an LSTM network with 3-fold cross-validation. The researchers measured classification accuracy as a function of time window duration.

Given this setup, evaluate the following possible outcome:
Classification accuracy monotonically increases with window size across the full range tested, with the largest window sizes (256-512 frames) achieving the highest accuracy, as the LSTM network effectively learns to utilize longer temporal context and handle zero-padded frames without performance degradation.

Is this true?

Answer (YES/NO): NO